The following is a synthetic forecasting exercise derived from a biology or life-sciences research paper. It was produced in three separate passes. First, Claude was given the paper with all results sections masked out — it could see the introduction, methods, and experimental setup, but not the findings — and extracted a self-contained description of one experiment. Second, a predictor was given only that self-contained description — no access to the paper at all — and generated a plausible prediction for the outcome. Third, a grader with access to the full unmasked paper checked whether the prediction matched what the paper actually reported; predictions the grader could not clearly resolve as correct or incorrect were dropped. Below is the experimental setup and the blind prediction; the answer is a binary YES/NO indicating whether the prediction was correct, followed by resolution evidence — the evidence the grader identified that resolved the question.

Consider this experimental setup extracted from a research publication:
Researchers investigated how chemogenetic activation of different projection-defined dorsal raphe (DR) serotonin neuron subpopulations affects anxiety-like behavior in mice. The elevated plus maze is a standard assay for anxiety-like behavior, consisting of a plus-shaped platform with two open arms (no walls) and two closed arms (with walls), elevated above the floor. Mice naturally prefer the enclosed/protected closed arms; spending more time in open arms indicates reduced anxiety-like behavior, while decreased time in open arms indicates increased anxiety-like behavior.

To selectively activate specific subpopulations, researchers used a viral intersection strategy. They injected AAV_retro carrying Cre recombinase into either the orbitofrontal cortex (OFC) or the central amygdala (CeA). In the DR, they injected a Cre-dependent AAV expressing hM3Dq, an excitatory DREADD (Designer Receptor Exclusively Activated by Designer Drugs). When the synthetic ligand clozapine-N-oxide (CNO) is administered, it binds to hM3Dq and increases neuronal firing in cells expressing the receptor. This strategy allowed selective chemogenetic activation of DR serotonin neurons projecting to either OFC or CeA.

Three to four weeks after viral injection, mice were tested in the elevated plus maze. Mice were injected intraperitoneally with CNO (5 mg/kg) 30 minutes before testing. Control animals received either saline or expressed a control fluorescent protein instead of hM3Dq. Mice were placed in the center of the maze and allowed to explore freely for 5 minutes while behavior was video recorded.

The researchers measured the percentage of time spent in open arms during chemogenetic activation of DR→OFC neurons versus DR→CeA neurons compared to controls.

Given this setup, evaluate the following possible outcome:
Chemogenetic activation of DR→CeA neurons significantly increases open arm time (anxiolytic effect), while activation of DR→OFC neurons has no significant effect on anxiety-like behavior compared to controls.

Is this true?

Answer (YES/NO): NO